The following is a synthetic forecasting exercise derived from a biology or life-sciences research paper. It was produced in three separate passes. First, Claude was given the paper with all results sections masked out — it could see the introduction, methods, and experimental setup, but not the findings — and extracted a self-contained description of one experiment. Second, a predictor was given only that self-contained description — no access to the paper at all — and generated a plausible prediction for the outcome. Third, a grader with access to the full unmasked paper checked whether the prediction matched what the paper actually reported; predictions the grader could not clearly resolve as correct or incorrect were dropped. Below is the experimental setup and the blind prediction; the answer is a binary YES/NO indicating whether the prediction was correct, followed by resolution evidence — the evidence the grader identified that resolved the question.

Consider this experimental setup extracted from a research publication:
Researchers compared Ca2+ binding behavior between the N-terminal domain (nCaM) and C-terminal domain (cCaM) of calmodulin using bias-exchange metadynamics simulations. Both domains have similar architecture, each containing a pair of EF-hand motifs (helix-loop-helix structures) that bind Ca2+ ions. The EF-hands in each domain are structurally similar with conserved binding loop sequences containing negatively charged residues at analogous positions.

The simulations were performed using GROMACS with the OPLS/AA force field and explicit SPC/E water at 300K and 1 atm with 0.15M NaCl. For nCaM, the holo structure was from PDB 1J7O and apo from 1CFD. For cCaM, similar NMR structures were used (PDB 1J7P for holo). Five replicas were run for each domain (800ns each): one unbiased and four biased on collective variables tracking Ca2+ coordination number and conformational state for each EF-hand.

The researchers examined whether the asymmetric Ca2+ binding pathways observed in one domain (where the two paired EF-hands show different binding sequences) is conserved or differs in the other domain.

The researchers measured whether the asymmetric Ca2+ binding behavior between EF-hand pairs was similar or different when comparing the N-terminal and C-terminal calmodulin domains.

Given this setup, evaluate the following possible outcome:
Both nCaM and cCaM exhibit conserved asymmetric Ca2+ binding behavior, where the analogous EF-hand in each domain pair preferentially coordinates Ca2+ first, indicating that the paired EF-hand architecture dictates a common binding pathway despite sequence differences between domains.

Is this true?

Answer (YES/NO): NO